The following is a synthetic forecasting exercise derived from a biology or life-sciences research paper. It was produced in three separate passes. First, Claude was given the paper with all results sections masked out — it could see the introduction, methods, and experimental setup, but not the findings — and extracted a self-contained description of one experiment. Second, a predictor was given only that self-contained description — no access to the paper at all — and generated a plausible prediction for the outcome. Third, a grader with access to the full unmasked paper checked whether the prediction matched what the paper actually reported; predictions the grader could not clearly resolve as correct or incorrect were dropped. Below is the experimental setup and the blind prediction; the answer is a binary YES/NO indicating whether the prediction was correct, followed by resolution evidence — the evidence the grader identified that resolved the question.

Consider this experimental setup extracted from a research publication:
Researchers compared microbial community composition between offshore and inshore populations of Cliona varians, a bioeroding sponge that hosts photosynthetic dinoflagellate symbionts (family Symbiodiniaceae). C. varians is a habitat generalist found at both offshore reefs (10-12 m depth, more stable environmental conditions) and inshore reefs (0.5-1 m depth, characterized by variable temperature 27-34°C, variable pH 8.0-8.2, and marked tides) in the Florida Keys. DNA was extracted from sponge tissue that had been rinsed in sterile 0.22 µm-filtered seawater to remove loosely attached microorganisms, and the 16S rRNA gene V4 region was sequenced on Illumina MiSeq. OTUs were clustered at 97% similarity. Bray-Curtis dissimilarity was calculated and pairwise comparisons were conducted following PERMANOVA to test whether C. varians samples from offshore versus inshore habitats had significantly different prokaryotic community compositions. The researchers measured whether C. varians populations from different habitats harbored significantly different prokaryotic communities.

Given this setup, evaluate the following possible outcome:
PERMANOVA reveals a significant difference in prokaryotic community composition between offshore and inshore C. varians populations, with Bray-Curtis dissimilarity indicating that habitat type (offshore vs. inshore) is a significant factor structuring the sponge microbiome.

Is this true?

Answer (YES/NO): YES